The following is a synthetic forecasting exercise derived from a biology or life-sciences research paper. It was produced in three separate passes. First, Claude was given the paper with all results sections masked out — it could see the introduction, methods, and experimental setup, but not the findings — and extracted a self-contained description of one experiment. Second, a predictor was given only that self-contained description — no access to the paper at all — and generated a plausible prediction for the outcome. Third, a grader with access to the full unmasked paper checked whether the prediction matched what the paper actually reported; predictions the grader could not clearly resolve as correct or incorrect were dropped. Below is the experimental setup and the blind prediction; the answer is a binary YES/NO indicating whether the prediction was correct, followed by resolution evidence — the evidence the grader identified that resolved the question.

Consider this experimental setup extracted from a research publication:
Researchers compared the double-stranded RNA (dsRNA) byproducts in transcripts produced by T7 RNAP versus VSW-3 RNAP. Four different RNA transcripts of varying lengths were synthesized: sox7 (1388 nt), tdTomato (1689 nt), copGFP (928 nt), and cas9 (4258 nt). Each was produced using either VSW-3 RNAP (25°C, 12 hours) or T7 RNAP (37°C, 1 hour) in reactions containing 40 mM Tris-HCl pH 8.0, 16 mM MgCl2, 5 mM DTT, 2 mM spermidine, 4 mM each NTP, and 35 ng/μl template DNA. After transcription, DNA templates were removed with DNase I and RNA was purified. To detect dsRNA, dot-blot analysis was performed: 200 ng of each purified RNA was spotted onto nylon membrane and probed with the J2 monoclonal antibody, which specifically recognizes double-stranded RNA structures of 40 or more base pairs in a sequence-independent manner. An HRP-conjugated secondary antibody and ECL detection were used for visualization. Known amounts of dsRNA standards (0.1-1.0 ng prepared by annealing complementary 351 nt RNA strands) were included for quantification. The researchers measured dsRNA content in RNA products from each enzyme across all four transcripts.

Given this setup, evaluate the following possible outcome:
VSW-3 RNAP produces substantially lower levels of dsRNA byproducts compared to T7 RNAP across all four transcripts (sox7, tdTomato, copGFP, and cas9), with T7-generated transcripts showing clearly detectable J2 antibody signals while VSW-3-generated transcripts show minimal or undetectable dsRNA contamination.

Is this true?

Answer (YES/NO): NO